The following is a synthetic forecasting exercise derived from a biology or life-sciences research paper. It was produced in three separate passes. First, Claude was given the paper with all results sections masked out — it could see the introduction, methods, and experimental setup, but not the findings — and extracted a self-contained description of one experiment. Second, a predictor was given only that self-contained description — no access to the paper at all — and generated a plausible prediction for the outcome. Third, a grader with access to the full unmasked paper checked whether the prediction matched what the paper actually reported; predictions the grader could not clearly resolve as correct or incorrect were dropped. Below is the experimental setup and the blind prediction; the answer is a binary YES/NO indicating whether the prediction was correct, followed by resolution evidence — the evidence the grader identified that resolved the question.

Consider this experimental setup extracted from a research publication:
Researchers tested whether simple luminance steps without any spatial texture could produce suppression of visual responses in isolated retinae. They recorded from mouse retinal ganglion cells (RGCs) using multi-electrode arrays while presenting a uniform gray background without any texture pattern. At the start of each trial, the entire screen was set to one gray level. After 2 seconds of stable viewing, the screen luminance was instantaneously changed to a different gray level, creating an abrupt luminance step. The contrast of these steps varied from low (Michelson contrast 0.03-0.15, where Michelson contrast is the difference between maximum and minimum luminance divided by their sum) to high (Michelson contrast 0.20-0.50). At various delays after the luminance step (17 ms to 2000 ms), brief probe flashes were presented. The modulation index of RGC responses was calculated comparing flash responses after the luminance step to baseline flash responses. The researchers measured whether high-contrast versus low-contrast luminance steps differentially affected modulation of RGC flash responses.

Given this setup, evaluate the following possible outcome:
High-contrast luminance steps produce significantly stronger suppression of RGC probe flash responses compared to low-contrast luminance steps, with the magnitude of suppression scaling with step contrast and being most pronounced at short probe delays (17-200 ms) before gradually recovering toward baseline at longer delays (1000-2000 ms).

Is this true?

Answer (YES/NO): YES